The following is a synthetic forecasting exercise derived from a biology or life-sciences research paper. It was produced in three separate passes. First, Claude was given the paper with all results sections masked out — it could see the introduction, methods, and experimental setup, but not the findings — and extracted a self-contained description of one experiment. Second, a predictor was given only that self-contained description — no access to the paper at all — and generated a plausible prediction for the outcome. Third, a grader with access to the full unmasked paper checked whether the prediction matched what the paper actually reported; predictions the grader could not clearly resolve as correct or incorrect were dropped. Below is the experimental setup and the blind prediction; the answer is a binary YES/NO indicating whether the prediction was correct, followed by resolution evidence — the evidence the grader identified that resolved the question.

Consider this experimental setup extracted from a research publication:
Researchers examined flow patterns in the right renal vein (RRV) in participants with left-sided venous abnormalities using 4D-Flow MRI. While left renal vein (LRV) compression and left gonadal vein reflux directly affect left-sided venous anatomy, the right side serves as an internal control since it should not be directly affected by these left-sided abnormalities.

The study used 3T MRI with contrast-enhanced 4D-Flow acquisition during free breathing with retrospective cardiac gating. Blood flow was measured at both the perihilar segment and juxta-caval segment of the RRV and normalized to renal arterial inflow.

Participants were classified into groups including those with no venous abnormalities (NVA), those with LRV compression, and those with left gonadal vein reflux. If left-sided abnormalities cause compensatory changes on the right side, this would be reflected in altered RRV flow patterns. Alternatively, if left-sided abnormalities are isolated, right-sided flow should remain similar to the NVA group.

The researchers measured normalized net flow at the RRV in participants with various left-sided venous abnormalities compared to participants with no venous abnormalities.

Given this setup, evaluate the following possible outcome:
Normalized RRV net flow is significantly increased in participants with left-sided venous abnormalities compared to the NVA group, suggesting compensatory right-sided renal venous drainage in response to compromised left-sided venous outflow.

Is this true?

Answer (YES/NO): NO